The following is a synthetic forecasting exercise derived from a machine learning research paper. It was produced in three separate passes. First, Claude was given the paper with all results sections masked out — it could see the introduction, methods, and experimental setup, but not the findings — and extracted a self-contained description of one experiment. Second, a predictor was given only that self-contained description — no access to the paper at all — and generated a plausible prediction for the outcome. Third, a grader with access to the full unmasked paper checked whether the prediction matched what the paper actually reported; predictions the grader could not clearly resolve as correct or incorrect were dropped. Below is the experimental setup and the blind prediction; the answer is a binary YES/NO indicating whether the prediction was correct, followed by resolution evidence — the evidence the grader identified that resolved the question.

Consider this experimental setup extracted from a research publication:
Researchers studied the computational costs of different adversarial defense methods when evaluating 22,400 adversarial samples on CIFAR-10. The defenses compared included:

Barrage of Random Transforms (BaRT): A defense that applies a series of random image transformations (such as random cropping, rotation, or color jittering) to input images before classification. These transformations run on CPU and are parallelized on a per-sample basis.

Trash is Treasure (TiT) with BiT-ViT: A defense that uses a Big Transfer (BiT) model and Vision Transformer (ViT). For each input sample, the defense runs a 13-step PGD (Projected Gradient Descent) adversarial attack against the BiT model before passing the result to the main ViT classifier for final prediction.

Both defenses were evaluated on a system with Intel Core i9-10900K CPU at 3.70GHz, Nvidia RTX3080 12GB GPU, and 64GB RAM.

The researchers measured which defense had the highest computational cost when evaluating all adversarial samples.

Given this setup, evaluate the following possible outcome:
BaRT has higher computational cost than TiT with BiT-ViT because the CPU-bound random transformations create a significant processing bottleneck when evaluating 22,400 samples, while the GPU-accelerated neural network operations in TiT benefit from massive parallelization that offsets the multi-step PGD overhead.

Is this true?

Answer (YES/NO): NO